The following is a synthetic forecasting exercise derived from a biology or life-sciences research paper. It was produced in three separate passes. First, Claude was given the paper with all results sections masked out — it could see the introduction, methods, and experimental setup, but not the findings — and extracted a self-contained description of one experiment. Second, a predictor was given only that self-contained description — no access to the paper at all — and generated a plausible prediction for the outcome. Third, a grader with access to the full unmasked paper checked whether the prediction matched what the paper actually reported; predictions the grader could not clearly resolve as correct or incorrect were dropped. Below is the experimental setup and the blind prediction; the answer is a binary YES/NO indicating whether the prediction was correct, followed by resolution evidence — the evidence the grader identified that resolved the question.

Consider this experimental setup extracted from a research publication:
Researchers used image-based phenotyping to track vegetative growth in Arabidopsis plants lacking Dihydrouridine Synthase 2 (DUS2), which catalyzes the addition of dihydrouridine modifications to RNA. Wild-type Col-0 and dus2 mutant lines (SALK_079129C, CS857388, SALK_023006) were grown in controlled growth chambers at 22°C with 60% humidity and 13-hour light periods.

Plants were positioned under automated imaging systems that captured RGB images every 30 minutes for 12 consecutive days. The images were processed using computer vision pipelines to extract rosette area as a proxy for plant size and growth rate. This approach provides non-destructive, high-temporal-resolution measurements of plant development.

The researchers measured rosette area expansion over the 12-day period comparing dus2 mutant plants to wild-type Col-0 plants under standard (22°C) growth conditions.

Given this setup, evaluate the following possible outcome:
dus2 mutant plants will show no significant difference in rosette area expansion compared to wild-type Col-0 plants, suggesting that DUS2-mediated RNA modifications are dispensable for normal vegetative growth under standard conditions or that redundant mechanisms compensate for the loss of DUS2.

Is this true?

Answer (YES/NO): NO